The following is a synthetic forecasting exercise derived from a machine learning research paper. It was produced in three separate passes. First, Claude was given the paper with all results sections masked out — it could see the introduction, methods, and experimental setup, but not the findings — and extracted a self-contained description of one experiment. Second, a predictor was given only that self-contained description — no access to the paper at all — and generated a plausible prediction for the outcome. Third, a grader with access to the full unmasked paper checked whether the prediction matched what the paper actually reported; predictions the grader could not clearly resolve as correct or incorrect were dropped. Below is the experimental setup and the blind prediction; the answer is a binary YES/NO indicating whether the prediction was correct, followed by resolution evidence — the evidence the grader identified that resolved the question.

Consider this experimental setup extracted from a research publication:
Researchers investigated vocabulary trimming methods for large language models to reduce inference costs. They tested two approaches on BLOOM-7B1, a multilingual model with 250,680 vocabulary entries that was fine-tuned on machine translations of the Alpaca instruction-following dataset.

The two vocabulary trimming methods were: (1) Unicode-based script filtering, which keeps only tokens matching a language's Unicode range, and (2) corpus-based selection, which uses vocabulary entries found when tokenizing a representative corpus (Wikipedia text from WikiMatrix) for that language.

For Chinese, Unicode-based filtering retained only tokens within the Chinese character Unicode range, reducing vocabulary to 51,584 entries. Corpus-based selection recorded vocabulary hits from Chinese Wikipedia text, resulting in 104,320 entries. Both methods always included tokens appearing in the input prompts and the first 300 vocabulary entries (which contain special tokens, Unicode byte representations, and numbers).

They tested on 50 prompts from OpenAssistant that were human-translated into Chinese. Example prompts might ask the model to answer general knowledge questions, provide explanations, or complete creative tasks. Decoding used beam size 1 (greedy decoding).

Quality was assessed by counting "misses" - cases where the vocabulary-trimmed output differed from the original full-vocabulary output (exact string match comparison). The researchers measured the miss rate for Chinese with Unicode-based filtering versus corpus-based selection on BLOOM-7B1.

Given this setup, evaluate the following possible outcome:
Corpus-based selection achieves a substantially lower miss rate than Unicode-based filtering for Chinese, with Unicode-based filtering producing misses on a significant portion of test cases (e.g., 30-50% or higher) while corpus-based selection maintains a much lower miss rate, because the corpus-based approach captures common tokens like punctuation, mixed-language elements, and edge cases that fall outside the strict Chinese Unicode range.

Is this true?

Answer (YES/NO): NO